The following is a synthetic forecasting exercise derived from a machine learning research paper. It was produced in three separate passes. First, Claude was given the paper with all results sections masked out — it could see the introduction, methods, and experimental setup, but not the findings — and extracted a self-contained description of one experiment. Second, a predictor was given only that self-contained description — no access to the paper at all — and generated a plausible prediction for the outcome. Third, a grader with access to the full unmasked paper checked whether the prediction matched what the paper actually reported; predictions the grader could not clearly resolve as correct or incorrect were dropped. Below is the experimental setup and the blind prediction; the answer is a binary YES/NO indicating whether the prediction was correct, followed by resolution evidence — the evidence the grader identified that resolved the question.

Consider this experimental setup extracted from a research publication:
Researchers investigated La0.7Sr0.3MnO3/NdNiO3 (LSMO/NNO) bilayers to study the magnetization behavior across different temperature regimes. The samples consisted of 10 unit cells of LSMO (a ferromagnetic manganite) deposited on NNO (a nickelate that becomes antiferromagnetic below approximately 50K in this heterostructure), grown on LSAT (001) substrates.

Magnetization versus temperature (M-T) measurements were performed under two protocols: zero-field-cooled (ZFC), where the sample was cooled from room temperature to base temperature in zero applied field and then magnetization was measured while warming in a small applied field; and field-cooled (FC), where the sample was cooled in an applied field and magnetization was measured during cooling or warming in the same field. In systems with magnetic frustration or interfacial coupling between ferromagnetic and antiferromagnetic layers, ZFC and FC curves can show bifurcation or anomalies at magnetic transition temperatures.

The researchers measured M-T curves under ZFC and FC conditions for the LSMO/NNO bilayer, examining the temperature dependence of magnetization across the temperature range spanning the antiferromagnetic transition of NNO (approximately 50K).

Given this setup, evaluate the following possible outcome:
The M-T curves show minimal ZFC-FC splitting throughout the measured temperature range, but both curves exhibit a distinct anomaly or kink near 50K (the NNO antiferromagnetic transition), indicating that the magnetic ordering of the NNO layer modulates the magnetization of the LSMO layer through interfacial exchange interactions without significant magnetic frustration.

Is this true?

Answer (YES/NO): NO